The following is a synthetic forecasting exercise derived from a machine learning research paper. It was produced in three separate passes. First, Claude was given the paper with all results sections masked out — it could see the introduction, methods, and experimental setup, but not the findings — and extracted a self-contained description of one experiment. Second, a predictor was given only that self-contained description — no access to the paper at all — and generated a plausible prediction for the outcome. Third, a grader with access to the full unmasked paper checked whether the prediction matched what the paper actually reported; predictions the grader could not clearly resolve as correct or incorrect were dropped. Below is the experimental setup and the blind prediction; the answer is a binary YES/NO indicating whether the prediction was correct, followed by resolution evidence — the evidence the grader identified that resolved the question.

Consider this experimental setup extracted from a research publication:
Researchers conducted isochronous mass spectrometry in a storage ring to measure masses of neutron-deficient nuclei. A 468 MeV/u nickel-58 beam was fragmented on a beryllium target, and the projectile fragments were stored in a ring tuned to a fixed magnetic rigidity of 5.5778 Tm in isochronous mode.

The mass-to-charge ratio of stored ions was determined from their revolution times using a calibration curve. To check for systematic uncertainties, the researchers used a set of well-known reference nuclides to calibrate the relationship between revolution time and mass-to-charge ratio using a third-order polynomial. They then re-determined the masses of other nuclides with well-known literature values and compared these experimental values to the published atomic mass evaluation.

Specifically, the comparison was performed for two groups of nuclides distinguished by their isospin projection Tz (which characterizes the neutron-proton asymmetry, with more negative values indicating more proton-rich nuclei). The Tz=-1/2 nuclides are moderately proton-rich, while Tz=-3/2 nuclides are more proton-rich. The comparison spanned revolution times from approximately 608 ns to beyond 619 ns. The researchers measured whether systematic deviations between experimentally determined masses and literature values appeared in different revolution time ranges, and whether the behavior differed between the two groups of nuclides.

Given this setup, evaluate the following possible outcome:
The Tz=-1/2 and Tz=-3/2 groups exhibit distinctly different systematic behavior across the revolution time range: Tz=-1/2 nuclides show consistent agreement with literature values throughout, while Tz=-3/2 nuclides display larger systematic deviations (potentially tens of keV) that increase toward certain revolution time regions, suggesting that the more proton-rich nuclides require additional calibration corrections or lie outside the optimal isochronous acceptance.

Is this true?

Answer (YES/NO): NO